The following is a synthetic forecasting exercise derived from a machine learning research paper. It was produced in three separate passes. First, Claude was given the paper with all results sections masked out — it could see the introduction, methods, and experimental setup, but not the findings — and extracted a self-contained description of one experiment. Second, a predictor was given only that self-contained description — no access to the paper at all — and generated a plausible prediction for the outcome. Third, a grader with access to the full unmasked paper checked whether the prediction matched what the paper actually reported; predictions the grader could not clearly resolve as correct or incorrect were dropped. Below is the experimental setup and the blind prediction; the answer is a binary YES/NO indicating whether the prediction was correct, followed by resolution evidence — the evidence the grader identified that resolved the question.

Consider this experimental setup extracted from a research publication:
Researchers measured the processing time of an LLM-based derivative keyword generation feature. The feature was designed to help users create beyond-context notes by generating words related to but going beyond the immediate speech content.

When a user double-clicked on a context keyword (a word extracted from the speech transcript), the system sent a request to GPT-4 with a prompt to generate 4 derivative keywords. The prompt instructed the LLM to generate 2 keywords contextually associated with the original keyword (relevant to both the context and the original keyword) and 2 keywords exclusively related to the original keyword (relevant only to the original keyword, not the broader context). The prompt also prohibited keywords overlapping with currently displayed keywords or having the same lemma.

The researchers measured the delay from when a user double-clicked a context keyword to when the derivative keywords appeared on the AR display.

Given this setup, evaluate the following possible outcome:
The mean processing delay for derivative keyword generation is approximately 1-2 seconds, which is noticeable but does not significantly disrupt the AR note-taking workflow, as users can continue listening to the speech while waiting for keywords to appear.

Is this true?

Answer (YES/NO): YES